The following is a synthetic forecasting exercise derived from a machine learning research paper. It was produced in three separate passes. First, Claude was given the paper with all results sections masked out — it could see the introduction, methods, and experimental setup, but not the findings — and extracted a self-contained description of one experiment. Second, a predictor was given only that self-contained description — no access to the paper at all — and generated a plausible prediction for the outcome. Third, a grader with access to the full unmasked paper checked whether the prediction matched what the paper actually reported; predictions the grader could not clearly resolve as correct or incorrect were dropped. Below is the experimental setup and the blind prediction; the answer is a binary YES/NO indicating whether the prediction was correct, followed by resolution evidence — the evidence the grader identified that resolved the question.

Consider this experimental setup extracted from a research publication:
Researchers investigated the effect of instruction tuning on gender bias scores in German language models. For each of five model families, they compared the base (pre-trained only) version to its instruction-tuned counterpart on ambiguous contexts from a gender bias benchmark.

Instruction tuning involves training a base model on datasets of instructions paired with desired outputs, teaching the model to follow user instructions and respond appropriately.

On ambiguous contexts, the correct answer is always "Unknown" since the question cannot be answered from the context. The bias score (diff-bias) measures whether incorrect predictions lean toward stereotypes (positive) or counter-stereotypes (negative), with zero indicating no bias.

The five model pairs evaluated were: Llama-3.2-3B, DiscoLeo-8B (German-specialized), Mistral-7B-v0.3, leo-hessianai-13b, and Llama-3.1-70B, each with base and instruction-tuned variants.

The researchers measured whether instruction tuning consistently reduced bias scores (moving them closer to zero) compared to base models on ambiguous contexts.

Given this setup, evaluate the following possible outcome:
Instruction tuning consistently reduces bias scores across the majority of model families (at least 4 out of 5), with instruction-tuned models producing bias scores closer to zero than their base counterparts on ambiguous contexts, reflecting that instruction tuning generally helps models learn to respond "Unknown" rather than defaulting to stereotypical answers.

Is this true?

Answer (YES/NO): NO